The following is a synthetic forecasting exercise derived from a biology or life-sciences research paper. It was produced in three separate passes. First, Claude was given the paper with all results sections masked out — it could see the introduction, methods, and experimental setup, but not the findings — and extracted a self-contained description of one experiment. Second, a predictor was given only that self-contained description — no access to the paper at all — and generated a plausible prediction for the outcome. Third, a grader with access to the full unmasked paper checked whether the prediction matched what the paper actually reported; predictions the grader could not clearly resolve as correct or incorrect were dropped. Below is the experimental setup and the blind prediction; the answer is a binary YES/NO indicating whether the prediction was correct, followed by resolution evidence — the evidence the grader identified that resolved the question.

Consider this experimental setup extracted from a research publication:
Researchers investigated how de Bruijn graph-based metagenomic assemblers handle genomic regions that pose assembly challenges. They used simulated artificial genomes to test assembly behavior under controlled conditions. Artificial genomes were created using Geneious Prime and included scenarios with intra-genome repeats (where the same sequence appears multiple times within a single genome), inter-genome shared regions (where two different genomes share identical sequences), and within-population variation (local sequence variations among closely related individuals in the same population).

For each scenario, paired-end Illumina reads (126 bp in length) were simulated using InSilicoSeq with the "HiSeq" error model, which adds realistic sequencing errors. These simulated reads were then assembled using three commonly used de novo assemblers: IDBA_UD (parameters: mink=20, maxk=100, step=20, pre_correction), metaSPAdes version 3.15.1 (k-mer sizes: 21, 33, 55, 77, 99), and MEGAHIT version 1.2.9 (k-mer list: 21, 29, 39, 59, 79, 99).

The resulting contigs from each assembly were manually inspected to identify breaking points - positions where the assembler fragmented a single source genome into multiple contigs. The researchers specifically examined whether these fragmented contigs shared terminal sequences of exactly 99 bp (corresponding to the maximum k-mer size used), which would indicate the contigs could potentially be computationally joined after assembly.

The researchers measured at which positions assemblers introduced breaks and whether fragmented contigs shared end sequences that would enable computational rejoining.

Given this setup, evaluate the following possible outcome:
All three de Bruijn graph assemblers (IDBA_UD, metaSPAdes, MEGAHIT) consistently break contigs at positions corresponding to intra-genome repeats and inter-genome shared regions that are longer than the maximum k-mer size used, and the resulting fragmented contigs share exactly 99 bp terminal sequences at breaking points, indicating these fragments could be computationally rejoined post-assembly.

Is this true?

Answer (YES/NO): NO